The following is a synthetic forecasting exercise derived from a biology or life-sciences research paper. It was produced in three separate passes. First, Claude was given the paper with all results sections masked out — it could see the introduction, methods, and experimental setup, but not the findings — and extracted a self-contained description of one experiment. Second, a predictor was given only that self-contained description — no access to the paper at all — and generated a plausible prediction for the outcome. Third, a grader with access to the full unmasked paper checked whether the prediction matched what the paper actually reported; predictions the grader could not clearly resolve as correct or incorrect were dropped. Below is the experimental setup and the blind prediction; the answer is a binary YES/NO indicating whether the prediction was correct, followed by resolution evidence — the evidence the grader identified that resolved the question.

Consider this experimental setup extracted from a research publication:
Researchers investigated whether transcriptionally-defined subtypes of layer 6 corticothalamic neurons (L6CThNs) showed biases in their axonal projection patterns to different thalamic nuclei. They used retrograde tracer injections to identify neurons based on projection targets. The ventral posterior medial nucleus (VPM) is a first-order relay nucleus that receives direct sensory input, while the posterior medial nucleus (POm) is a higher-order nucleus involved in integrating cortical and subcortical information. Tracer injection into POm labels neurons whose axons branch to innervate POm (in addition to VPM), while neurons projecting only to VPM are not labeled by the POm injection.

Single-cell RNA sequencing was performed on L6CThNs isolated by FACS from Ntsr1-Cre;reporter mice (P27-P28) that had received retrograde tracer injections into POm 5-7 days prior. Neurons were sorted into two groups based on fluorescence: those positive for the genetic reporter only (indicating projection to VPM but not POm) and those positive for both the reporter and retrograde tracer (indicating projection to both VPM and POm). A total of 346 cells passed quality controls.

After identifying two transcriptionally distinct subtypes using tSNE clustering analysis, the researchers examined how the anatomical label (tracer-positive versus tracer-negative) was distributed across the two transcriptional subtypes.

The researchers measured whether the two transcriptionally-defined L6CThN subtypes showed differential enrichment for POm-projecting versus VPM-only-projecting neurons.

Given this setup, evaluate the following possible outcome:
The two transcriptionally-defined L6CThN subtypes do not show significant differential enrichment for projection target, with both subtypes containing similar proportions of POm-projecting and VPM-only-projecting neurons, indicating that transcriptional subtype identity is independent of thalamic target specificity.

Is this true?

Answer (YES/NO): NO